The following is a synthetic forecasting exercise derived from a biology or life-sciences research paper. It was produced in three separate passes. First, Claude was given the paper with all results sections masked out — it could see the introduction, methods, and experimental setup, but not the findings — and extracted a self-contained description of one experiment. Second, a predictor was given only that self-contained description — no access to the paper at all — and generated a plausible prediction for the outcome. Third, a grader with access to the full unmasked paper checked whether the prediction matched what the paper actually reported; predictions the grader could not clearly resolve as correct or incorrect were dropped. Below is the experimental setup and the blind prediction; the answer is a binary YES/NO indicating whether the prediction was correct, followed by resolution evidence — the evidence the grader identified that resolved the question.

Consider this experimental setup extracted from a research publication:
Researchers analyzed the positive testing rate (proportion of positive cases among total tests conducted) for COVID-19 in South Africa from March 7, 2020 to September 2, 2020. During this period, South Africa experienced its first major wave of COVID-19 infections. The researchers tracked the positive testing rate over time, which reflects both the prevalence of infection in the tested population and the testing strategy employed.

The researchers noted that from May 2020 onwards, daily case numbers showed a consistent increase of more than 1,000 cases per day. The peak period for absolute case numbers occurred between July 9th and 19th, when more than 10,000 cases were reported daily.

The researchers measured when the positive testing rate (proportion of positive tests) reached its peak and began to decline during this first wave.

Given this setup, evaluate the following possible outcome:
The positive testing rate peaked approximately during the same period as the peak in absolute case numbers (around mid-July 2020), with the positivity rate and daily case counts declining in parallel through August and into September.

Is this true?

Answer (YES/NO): YES